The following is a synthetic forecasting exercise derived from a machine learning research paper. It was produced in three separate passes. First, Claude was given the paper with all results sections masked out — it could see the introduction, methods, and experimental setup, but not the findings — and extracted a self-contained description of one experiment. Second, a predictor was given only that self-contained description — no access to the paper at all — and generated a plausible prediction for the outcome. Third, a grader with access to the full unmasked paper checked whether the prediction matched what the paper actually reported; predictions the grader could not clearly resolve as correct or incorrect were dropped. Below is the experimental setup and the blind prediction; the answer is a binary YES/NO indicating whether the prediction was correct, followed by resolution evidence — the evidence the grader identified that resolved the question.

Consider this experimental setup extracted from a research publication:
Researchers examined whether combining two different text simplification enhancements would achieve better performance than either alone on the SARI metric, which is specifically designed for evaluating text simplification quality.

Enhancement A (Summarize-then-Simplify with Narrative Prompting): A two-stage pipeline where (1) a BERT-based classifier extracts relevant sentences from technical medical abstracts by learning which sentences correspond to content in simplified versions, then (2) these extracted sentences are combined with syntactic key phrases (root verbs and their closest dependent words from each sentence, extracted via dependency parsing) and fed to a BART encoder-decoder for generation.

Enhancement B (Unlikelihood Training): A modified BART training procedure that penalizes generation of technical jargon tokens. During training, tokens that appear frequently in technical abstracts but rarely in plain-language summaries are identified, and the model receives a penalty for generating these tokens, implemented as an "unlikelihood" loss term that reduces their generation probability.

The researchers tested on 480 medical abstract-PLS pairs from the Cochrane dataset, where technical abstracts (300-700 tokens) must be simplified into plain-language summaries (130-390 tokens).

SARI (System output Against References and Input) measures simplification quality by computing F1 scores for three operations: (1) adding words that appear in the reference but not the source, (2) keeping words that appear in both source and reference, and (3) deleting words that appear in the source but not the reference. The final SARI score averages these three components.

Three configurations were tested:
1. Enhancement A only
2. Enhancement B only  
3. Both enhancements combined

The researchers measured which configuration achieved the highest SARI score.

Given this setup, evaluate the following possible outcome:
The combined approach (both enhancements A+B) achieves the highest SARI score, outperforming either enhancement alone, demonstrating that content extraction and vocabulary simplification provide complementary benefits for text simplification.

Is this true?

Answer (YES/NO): YES